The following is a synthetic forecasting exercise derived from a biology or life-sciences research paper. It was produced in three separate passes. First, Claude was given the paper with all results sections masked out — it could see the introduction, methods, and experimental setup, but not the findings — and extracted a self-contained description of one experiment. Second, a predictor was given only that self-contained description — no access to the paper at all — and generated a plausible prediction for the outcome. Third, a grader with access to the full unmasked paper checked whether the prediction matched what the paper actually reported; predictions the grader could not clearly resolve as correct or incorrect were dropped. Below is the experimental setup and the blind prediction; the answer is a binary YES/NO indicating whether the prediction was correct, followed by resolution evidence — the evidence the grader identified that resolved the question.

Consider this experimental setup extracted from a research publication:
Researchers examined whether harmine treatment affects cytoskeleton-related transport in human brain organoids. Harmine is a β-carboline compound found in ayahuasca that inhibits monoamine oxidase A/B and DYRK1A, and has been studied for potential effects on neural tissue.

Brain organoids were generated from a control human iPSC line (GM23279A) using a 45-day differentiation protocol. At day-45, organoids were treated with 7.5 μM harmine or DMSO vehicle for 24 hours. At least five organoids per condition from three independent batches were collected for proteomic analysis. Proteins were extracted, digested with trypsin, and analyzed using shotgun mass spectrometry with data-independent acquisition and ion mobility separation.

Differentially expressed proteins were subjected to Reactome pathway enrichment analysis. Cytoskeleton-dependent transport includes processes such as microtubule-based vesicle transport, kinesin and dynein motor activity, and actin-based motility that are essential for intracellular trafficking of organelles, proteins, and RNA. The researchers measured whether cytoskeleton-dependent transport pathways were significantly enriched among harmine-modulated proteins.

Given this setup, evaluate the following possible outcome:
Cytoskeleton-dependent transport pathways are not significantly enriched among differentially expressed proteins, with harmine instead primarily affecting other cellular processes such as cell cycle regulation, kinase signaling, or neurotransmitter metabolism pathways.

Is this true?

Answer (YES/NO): NO